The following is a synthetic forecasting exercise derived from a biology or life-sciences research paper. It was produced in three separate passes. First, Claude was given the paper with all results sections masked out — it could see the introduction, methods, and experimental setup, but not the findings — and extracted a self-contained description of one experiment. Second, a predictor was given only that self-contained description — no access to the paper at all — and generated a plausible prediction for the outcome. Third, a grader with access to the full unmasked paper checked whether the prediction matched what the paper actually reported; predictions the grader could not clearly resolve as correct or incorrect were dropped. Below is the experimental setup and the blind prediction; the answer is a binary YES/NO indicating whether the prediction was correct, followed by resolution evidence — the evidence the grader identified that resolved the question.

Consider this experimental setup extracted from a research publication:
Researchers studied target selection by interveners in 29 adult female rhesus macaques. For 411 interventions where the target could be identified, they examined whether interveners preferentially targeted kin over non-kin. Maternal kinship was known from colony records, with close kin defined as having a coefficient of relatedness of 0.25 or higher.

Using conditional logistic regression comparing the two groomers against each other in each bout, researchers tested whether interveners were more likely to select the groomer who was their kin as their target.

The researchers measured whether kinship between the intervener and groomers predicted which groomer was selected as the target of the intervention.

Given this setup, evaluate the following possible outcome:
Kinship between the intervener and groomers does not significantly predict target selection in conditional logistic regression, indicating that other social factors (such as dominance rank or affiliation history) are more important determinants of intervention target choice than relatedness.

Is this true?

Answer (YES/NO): YES